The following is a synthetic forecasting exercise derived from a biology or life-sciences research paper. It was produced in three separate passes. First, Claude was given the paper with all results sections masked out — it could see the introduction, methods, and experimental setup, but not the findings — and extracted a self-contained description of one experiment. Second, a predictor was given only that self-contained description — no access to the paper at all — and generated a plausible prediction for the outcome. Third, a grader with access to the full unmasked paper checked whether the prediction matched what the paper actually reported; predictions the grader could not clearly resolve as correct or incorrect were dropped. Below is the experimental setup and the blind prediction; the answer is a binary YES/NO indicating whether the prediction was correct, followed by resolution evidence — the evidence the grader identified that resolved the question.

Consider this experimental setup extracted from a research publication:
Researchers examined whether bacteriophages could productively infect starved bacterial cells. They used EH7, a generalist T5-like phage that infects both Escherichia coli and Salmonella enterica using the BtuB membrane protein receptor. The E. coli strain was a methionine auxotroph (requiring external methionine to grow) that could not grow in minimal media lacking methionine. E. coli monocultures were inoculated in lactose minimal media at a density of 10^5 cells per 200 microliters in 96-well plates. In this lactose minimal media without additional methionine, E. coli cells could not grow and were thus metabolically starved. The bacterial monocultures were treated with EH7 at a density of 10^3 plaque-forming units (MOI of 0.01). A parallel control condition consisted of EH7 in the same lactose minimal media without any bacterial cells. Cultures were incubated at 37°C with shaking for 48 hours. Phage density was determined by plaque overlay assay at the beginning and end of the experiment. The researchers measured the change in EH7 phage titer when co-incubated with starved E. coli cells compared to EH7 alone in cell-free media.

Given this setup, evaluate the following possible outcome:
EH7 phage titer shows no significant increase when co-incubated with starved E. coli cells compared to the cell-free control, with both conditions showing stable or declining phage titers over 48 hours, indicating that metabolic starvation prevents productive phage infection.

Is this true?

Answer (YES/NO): YES